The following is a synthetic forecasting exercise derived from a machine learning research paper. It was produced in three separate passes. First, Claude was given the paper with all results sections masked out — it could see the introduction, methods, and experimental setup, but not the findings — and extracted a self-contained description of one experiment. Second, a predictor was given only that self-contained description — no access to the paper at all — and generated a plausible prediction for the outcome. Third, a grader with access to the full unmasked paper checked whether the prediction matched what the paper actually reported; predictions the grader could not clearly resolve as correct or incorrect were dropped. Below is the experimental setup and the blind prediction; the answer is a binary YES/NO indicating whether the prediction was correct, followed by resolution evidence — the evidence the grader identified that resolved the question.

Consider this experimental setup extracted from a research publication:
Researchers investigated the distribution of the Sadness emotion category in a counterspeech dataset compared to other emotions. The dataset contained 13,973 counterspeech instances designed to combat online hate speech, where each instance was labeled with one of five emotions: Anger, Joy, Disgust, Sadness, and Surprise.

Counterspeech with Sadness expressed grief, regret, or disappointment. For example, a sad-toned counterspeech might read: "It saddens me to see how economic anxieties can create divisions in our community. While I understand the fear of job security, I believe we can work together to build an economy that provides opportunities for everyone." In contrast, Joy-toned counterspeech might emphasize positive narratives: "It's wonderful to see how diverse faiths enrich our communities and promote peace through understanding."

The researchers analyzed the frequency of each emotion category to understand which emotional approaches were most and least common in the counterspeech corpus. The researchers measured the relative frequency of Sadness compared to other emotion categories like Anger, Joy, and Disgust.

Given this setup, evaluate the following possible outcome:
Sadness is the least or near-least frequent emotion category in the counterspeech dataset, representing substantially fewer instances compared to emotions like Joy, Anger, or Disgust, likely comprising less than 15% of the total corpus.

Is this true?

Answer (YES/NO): YES